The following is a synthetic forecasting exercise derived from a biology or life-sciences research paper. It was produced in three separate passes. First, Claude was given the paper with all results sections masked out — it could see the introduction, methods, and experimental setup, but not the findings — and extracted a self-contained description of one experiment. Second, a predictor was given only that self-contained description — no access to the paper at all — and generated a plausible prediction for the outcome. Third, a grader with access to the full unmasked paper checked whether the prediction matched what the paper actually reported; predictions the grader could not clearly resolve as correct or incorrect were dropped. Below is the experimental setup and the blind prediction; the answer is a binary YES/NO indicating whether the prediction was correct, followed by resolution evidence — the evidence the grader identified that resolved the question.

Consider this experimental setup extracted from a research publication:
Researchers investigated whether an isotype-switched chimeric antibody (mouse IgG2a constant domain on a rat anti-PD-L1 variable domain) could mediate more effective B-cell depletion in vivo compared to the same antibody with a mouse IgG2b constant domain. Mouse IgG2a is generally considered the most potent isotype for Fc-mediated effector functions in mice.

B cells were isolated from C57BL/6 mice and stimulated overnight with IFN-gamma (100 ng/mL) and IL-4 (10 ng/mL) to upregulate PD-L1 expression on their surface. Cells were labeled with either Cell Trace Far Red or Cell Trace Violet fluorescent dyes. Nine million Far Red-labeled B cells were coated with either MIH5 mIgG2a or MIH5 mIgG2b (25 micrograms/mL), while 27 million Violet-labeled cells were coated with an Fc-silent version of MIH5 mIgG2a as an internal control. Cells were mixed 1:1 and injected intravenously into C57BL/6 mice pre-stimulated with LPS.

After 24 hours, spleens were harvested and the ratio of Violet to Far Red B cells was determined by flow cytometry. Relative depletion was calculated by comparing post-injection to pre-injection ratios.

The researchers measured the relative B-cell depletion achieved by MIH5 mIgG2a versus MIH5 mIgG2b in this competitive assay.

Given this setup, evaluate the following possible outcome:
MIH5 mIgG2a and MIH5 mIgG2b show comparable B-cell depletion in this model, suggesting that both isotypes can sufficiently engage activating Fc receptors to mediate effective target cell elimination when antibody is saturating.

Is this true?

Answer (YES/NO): NO